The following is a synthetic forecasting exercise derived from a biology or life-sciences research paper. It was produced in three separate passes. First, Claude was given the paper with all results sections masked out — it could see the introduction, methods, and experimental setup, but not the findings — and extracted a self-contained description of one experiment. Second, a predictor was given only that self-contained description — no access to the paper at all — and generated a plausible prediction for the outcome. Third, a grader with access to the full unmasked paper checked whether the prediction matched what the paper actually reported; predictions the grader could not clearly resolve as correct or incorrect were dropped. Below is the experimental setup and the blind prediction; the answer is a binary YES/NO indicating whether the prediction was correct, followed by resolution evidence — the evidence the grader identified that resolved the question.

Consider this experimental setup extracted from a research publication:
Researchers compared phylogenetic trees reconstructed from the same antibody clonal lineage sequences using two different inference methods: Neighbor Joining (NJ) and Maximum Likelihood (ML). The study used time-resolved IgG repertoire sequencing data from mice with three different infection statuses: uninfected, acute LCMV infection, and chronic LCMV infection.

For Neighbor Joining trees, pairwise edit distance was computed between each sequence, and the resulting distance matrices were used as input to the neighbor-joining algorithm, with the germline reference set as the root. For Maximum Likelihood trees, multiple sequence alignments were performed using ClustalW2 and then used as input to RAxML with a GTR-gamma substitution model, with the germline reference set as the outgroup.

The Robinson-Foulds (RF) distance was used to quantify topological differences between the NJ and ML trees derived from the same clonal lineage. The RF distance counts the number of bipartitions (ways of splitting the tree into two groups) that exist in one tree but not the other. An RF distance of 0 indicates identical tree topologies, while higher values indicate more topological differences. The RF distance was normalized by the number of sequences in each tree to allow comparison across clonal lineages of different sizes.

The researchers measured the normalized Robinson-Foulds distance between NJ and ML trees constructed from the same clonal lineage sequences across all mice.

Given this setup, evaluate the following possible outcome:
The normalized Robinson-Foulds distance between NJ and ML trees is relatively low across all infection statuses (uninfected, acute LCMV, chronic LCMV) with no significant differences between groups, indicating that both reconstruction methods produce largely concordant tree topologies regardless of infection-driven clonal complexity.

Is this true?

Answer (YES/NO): NO